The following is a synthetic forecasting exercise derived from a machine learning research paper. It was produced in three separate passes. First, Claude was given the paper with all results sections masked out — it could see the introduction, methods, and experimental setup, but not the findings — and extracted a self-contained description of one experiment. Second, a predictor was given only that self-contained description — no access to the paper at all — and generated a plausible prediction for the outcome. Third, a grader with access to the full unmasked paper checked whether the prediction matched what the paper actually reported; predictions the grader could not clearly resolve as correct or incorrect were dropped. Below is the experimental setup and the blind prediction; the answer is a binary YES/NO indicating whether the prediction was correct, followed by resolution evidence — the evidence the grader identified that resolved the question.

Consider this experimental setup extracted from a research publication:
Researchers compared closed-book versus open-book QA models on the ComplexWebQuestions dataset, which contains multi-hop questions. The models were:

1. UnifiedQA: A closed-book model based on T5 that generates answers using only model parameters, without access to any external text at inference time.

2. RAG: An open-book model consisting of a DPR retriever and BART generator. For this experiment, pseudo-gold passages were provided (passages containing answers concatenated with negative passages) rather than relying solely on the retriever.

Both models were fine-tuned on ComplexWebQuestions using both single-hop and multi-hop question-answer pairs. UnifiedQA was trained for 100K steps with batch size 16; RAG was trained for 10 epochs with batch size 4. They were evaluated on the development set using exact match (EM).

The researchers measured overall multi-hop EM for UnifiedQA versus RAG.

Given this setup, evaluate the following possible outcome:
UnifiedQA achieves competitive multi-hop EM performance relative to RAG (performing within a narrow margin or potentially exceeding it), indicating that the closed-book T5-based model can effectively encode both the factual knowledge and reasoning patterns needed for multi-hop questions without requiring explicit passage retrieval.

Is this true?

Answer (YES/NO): NO